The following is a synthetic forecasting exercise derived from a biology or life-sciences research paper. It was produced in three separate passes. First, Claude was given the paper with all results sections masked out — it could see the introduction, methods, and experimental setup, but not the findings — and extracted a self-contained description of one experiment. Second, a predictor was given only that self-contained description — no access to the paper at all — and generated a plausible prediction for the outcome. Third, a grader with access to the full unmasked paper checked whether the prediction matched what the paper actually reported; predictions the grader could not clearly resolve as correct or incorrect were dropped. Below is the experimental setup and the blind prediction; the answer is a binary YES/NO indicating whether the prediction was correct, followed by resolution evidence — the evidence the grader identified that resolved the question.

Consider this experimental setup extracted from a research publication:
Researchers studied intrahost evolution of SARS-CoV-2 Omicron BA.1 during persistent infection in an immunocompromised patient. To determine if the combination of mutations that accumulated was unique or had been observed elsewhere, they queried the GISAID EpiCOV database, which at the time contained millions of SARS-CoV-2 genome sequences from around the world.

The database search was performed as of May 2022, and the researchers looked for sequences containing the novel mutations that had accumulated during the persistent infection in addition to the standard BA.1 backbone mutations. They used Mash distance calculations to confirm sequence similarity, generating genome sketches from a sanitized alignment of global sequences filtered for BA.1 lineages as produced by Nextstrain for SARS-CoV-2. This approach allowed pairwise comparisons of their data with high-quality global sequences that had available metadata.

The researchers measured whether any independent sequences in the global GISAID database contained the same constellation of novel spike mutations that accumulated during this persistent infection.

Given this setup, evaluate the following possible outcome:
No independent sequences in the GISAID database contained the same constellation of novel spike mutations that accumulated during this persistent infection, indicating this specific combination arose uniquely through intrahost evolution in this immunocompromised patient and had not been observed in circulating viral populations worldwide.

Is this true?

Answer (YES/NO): NO